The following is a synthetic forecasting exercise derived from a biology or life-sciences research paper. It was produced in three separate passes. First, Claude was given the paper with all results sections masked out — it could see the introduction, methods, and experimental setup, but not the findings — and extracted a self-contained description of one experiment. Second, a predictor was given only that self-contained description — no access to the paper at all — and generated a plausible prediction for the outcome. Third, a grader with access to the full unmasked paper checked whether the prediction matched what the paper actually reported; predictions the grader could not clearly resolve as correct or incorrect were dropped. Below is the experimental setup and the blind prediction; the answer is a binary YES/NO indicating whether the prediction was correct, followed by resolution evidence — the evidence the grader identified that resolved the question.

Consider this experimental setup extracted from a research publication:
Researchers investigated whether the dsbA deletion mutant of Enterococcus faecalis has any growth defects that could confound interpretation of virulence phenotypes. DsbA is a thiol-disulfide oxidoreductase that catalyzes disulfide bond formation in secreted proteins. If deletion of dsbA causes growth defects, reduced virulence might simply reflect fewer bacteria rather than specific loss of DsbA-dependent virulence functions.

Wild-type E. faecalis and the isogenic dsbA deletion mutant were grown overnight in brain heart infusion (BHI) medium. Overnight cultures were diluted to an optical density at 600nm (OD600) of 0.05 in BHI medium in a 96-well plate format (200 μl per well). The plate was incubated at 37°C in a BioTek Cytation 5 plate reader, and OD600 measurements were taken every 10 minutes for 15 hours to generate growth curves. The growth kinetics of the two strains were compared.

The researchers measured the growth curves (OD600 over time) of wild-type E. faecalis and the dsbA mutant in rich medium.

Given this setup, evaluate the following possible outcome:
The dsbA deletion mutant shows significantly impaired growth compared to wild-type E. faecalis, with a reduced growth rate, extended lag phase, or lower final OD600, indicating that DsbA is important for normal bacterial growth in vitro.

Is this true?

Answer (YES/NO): NO